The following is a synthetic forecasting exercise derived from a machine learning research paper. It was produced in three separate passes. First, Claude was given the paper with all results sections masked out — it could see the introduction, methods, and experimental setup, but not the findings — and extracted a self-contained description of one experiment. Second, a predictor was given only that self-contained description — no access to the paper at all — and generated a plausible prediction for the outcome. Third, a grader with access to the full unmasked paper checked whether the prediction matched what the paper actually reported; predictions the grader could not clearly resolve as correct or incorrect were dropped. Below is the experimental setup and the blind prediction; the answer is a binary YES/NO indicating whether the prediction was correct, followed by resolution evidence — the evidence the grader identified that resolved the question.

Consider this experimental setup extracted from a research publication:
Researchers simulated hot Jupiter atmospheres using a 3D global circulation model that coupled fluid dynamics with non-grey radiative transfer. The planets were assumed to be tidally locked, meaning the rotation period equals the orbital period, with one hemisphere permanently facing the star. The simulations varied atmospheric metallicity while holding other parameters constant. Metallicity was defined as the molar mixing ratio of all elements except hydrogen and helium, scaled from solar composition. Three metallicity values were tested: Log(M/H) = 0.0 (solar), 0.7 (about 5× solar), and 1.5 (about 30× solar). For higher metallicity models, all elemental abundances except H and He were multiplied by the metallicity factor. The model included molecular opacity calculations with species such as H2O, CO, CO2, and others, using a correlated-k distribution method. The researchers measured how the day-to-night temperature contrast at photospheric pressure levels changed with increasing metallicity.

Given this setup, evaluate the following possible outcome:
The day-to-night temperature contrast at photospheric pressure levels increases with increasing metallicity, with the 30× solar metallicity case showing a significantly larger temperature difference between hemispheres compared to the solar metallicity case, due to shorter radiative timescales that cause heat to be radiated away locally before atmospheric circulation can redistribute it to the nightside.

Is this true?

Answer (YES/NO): YES